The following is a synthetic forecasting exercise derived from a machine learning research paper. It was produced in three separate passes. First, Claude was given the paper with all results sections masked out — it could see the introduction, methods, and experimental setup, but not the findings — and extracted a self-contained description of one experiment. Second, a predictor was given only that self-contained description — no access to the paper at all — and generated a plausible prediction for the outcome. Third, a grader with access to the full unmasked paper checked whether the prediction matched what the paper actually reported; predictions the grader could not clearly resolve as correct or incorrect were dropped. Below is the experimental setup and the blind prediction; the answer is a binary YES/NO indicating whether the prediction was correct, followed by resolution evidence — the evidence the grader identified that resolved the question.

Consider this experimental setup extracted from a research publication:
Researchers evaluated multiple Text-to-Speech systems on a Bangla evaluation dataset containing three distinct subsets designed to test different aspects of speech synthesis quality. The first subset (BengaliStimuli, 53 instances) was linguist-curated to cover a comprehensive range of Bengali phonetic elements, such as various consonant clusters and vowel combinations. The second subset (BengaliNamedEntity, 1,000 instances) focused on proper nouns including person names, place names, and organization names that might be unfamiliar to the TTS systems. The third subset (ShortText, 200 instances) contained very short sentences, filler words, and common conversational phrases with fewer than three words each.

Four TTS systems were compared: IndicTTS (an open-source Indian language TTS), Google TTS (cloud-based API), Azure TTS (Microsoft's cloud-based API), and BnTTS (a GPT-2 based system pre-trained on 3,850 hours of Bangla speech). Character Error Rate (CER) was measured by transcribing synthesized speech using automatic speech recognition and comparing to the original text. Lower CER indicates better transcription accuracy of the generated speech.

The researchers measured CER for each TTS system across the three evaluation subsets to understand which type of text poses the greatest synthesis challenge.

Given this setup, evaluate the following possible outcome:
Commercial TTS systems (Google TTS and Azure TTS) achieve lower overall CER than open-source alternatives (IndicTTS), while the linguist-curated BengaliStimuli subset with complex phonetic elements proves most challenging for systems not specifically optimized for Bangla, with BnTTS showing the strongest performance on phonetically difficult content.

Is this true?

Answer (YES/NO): NO